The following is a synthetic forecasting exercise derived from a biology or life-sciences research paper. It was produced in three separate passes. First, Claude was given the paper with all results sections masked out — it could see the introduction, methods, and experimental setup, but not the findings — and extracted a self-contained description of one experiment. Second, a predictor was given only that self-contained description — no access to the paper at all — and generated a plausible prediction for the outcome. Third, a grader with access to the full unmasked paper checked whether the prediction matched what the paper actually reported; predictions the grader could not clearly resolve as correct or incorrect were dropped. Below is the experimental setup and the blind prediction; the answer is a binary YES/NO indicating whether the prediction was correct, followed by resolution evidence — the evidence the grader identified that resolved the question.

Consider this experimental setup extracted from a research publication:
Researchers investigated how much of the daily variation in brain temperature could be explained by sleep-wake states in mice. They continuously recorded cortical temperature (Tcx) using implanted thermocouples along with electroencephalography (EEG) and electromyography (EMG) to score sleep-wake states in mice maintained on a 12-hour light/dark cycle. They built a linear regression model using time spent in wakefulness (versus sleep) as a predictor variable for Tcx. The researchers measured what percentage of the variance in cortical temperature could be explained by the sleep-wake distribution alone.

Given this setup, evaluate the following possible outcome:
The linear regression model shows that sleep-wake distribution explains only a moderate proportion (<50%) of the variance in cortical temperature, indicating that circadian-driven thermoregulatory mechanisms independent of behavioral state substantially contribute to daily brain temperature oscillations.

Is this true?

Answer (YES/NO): NO